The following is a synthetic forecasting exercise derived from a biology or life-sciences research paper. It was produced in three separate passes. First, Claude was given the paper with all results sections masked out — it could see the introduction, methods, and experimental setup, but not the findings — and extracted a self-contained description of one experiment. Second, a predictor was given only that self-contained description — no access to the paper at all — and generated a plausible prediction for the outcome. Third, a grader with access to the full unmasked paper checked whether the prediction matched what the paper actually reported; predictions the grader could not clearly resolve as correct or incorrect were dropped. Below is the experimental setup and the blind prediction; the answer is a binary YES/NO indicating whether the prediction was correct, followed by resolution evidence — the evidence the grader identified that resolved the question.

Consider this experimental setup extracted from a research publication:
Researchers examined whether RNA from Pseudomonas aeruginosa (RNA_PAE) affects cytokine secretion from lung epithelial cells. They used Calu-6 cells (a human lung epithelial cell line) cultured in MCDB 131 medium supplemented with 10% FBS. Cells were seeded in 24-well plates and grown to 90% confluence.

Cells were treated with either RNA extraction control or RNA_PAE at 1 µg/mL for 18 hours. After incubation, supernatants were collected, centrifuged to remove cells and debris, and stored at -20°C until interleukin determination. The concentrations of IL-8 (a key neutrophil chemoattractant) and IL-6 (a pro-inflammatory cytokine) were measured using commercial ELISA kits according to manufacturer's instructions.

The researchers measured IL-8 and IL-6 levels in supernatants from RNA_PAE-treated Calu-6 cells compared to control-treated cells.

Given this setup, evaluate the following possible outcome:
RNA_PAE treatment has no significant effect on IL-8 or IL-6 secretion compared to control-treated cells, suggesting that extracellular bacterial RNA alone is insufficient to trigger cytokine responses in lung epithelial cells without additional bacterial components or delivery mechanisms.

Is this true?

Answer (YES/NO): YES